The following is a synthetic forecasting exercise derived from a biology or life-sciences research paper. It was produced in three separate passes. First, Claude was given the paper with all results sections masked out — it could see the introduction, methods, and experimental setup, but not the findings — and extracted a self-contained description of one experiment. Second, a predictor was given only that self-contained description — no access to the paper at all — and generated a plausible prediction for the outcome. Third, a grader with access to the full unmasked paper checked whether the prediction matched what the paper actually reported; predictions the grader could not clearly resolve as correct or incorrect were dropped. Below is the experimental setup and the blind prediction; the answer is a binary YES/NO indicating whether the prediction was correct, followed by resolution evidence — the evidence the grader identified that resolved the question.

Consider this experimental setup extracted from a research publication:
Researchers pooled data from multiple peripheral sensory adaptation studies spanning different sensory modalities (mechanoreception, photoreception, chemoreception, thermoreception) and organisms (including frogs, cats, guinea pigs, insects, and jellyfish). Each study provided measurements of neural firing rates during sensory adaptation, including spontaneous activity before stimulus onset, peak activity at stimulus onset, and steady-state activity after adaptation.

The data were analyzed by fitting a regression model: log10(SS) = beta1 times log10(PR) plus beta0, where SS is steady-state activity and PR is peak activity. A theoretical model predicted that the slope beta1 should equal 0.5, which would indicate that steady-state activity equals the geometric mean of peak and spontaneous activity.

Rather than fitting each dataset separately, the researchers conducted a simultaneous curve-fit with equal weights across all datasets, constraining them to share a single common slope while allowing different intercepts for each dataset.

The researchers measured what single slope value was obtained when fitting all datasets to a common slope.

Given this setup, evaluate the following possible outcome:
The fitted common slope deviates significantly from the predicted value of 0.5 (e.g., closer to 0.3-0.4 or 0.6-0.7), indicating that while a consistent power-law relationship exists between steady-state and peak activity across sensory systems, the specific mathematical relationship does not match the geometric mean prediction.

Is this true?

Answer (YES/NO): YES